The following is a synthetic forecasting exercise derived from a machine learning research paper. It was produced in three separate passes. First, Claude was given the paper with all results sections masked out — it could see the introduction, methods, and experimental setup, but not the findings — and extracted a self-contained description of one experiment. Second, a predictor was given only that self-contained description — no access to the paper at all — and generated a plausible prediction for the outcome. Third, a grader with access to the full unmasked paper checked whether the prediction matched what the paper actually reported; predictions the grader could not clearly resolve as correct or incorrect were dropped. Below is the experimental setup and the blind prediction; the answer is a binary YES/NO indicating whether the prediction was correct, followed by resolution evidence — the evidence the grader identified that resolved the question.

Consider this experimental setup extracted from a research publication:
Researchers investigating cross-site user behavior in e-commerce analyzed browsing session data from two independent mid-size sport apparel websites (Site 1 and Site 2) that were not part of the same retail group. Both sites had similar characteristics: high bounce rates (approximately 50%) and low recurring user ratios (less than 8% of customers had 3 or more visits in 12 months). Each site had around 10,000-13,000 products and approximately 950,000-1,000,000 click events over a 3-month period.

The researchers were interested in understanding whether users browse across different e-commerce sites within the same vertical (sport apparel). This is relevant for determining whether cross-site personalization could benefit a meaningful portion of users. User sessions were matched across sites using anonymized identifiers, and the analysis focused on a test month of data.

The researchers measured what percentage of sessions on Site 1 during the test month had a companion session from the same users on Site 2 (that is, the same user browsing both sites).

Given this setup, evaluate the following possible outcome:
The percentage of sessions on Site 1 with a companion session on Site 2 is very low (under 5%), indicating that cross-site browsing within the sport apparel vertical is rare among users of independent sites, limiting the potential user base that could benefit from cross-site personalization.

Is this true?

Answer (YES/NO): NO